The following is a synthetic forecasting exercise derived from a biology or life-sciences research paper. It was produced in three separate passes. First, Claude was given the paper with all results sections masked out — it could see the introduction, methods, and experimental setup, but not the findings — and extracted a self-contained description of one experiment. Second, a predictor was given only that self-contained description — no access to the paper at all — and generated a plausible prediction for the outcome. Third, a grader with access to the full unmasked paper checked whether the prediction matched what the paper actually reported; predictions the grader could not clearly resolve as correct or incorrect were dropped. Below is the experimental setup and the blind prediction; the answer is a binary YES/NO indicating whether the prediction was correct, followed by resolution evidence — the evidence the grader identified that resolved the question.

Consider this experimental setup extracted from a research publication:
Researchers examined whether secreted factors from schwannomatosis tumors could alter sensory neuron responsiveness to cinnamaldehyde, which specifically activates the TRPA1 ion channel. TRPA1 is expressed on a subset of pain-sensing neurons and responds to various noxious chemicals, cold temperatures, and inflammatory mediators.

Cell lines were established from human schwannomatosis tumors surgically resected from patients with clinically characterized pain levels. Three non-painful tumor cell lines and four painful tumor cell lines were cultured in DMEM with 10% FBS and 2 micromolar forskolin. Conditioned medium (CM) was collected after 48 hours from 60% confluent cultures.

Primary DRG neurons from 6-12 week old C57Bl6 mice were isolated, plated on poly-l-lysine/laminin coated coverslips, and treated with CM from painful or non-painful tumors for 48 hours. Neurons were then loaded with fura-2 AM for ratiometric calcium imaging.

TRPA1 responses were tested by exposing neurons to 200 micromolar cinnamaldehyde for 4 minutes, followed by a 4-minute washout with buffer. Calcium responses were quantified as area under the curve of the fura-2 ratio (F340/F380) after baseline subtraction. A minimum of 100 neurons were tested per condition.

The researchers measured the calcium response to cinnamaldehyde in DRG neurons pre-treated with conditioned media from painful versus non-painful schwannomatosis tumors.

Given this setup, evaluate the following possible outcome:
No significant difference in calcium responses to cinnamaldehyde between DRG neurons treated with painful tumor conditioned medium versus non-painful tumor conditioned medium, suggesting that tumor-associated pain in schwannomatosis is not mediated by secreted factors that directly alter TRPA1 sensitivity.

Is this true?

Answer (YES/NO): NO